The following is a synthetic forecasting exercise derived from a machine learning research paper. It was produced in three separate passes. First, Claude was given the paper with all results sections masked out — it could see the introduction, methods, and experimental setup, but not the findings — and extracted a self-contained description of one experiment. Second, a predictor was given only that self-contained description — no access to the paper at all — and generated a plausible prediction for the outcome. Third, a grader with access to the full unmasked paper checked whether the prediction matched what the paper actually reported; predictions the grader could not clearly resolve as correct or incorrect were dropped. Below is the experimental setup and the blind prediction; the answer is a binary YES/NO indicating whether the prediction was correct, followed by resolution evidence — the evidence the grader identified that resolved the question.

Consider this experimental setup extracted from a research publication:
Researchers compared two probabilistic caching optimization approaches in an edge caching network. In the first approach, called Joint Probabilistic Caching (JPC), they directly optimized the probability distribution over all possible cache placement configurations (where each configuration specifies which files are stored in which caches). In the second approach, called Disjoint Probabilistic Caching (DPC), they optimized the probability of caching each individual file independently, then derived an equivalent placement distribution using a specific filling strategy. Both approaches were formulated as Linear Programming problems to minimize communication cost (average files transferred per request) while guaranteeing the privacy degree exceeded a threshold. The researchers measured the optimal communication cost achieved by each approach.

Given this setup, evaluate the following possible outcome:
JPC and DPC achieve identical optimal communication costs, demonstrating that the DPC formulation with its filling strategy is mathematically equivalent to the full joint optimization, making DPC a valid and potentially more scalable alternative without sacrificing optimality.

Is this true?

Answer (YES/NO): YES